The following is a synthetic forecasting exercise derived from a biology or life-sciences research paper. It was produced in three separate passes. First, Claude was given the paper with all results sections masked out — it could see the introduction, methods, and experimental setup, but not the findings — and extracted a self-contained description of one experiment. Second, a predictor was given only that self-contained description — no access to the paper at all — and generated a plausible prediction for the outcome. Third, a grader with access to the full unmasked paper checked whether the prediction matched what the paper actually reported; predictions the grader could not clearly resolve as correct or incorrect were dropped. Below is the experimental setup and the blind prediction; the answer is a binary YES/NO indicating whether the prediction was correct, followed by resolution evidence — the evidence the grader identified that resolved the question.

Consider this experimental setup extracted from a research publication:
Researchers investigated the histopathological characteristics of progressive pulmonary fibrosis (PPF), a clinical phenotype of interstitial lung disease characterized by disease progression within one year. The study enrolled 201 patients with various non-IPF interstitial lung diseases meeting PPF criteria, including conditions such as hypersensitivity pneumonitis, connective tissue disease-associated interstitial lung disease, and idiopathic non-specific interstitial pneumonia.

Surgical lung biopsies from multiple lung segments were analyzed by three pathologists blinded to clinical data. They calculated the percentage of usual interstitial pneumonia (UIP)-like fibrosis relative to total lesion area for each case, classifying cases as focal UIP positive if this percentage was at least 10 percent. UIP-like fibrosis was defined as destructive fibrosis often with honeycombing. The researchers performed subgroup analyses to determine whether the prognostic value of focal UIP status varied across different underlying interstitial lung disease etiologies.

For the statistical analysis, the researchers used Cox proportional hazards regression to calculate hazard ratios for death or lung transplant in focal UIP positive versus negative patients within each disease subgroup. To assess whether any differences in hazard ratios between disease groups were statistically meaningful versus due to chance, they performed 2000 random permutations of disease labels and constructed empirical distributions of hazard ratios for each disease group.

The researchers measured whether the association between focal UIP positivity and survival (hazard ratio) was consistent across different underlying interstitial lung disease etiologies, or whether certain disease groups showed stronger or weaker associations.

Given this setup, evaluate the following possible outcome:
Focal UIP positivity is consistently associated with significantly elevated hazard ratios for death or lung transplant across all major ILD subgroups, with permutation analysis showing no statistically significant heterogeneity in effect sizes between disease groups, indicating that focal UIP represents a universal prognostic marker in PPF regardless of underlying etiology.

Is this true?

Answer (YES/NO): NO